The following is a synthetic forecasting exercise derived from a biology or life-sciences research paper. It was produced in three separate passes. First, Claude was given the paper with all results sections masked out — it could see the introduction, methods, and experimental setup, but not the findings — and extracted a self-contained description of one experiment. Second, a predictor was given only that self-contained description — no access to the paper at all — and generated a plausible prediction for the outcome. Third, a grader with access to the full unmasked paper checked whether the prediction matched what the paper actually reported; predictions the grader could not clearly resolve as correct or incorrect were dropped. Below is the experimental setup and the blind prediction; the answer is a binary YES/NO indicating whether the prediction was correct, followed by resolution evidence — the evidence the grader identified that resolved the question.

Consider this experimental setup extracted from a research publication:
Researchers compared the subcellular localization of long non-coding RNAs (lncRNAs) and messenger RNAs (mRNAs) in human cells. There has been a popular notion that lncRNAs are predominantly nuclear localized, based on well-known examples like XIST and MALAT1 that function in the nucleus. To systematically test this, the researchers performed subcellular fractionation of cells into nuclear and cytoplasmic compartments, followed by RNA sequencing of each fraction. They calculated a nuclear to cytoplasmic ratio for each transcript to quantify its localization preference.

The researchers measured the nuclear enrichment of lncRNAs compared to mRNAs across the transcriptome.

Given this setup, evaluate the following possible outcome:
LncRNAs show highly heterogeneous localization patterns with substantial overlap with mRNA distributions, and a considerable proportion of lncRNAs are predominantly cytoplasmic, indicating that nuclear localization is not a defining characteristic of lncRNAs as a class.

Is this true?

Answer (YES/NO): YES